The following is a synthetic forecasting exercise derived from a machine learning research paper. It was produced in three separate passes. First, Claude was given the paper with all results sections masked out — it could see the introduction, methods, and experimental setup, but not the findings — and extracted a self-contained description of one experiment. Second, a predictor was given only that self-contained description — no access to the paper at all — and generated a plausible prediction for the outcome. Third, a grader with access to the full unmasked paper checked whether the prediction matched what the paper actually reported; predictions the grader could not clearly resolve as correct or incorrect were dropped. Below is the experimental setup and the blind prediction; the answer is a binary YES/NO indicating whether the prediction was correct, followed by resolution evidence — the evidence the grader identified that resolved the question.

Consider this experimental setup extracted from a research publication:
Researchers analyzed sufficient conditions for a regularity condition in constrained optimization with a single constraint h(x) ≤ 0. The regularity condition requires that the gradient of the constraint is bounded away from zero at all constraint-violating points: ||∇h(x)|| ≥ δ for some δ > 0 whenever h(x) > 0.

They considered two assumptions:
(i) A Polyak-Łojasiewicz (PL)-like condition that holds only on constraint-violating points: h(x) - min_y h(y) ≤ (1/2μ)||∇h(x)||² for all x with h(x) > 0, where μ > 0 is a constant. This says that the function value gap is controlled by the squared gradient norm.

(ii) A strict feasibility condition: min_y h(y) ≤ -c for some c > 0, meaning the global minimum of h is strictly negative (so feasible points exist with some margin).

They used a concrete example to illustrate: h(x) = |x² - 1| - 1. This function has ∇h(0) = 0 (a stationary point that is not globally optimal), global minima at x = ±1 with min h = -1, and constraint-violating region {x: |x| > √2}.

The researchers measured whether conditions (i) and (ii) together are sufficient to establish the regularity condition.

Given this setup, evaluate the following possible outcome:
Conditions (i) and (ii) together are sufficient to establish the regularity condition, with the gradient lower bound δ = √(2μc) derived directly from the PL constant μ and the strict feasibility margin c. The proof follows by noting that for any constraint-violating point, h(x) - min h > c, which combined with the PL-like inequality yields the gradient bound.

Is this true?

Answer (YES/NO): YES